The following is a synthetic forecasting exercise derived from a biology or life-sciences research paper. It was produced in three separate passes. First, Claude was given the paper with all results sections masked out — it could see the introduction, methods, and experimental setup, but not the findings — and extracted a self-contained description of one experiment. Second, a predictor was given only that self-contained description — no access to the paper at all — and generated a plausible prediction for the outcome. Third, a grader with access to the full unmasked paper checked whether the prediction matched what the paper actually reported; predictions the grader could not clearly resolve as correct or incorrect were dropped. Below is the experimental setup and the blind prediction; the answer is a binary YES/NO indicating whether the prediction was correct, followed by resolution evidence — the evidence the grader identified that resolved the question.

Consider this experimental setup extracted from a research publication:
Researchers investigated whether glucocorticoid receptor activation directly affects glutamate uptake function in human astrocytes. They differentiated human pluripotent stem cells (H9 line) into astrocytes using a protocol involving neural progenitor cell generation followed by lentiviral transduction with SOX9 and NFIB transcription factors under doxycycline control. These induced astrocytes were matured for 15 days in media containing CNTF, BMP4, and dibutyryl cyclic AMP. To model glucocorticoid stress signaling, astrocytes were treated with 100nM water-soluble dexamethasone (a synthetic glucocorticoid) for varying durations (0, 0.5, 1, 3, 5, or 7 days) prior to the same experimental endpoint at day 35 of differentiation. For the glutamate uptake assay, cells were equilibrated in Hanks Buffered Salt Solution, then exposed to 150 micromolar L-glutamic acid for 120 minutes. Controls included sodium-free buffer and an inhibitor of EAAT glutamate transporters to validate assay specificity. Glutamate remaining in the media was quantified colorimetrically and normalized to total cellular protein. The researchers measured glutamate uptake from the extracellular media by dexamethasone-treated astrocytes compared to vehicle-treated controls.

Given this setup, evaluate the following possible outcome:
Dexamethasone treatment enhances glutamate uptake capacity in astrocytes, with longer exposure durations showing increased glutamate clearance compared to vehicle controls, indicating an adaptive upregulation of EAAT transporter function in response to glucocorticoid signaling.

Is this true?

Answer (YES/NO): NO